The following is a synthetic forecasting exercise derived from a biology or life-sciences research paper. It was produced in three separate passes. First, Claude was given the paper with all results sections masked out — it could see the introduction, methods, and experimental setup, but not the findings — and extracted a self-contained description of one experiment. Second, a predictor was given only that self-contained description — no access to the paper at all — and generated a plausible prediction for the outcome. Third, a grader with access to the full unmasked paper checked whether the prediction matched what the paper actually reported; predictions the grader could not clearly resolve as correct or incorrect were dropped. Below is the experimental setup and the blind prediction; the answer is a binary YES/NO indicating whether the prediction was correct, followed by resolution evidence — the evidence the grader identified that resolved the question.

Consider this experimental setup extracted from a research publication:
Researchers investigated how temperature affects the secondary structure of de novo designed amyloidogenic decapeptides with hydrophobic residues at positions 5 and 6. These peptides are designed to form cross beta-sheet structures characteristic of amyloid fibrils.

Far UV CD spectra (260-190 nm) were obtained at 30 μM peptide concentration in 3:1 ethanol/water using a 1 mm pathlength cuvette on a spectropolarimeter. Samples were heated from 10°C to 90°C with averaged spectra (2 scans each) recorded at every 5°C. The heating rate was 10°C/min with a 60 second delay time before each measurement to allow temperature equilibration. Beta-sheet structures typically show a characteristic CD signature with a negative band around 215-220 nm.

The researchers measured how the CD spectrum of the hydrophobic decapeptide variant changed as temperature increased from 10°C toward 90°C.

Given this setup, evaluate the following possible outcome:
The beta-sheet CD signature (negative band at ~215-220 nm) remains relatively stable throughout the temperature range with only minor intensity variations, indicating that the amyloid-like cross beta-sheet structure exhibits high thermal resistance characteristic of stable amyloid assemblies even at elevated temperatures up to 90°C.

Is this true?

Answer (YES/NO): NO